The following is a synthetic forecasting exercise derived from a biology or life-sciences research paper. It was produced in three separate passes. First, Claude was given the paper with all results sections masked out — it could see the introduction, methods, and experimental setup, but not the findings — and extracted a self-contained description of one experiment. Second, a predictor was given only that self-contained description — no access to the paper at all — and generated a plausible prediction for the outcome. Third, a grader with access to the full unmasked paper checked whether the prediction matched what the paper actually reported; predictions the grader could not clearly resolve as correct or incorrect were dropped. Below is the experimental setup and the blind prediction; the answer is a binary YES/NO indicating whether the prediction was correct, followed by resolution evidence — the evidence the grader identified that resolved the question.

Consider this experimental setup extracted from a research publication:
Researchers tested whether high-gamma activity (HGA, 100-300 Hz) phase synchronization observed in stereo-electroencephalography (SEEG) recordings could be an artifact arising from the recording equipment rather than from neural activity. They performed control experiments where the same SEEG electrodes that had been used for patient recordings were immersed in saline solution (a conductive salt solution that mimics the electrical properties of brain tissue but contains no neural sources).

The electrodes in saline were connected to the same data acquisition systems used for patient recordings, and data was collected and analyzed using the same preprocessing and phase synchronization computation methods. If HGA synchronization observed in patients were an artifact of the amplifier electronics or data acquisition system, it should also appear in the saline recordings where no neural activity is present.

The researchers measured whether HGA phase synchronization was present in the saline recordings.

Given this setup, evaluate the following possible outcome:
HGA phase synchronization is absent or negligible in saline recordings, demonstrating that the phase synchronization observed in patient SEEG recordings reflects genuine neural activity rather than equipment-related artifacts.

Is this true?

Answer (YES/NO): YES